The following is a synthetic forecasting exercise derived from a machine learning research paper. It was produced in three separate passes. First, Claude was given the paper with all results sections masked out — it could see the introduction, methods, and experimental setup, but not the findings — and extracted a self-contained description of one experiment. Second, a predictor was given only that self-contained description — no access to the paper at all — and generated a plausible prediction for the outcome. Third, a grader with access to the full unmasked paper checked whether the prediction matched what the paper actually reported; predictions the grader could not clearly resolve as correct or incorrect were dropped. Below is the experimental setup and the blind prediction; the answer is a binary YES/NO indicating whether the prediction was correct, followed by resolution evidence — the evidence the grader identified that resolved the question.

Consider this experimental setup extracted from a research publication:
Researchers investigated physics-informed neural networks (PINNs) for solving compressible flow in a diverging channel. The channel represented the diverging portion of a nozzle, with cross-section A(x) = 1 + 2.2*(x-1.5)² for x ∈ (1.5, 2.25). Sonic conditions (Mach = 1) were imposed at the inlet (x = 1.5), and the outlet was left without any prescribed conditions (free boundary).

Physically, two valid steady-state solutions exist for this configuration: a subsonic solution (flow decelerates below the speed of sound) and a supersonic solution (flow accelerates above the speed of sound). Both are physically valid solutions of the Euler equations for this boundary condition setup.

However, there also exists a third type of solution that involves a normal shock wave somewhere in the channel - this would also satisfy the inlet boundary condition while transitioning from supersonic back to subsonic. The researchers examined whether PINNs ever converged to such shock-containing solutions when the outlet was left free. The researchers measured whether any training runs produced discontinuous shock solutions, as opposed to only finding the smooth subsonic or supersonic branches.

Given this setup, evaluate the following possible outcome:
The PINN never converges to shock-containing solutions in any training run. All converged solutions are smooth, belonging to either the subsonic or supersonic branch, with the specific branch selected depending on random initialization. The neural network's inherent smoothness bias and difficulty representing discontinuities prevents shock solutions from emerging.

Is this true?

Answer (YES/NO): YES